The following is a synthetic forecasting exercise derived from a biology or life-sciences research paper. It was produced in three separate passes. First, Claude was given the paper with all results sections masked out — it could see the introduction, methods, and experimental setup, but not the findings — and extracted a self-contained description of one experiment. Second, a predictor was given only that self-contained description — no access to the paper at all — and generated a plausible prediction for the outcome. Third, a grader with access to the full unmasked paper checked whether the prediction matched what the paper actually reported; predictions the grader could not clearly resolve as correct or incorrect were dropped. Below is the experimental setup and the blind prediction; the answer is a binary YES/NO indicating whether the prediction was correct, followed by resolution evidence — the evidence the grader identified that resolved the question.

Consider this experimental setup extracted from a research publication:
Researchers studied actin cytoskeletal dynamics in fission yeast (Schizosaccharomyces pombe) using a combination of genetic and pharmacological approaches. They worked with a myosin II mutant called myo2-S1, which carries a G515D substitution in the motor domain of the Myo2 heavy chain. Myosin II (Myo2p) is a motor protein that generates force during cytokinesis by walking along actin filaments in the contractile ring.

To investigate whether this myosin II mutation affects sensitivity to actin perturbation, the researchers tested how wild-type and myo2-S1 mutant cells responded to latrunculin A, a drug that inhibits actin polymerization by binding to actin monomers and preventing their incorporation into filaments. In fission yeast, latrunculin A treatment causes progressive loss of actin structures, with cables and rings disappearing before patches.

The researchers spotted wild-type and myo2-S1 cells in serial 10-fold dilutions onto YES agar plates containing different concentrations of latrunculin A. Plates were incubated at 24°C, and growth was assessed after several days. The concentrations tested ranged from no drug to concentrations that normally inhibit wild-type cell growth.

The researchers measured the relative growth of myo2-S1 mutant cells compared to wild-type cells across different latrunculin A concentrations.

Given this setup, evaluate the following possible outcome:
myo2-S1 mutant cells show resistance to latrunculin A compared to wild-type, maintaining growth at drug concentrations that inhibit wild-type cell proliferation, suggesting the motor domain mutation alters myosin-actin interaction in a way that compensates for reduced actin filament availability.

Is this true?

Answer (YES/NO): YES